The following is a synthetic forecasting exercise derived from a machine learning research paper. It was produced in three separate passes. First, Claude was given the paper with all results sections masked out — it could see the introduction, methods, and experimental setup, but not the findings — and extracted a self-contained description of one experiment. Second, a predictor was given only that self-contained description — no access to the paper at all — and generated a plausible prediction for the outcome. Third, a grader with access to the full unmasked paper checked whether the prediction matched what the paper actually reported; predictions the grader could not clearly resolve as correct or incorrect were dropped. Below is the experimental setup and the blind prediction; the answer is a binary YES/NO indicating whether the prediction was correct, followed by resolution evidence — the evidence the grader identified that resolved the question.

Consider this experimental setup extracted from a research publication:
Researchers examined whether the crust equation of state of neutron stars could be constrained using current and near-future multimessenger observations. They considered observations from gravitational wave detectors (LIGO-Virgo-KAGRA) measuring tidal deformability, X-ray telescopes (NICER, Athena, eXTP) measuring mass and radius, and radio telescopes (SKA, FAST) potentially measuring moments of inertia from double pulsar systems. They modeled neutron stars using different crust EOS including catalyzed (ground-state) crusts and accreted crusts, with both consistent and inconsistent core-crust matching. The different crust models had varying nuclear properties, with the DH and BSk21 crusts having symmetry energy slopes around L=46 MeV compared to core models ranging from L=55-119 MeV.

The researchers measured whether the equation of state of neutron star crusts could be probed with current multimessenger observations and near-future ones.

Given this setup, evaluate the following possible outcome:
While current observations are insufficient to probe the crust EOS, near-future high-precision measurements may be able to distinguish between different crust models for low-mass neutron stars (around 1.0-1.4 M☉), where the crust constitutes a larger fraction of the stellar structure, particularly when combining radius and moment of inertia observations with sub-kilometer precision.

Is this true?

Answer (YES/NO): NO